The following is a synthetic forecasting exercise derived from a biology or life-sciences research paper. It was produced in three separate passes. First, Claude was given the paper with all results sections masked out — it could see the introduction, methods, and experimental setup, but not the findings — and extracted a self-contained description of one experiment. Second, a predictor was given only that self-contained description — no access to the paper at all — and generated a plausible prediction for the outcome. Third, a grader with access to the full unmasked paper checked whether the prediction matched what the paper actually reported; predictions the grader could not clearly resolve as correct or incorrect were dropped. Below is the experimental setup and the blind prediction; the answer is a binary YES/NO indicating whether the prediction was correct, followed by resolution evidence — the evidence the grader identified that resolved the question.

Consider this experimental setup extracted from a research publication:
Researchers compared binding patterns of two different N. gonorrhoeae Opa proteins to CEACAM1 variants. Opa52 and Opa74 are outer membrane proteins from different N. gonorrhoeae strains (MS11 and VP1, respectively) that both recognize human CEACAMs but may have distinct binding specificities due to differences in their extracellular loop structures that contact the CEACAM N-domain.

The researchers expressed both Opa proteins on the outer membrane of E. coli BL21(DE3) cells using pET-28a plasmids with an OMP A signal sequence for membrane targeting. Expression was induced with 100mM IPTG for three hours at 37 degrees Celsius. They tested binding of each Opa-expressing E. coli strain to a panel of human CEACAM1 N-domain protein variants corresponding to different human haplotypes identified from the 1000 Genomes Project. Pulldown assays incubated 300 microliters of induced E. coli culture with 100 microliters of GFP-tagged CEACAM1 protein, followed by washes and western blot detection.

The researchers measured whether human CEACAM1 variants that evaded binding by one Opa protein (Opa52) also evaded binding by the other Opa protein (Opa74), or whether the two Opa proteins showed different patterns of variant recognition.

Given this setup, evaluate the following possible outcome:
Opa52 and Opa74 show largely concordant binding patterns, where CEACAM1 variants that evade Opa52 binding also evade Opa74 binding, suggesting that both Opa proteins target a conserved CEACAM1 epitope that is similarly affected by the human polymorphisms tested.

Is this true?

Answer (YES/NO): NO